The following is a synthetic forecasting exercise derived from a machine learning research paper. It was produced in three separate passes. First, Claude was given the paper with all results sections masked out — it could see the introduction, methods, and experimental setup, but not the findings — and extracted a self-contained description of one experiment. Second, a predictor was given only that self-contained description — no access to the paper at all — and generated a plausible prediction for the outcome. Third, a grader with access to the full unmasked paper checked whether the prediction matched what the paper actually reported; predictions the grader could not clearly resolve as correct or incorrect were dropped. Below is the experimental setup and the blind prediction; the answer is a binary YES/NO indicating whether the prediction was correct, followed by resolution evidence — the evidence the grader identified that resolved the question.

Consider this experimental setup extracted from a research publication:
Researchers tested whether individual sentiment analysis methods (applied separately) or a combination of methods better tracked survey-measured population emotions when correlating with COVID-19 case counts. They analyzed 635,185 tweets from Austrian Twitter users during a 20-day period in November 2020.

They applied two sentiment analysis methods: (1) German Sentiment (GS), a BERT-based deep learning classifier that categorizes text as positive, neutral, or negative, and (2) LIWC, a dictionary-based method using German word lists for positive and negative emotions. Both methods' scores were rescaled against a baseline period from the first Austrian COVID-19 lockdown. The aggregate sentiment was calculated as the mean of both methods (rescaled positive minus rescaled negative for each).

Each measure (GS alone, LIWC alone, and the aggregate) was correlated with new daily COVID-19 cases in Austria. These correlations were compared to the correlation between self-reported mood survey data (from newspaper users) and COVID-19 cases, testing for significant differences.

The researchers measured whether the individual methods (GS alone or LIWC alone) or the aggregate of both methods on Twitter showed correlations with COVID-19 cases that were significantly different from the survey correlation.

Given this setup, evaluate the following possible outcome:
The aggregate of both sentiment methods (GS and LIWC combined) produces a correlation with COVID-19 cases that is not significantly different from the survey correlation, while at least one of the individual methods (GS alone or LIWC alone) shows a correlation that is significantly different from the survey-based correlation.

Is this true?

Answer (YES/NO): NO